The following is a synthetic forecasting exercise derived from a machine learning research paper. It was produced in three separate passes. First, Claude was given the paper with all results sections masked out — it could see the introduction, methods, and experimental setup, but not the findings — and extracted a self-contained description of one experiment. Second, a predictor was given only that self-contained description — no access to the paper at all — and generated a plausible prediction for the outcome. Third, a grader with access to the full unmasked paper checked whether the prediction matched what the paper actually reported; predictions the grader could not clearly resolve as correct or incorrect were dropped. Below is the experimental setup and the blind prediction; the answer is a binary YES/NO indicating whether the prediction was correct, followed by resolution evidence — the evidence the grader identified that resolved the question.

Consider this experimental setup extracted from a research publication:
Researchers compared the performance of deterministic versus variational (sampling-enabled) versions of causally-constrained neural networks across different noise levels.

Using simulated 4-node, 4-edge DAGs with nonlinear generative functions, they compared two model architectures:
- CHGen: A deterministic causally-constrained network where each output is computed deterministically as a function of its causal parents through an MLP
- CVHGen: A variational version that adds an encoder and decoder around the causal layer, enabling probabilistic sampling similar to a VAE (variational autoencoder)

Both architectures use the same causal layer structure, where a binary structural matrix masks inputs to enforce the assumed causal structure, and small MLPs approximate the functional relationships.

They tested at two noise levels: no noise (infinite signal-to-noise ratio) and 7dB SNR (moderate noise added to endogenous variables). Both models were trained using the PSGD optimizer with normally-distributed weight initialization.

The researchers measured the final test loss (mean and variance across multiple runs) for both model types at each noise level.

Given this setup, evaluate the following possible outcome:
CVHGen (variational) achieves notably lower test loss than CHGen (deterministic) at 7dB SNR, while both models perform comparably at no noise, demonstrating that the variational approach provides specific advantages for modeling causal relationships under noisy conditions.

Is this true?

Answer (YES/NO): NO